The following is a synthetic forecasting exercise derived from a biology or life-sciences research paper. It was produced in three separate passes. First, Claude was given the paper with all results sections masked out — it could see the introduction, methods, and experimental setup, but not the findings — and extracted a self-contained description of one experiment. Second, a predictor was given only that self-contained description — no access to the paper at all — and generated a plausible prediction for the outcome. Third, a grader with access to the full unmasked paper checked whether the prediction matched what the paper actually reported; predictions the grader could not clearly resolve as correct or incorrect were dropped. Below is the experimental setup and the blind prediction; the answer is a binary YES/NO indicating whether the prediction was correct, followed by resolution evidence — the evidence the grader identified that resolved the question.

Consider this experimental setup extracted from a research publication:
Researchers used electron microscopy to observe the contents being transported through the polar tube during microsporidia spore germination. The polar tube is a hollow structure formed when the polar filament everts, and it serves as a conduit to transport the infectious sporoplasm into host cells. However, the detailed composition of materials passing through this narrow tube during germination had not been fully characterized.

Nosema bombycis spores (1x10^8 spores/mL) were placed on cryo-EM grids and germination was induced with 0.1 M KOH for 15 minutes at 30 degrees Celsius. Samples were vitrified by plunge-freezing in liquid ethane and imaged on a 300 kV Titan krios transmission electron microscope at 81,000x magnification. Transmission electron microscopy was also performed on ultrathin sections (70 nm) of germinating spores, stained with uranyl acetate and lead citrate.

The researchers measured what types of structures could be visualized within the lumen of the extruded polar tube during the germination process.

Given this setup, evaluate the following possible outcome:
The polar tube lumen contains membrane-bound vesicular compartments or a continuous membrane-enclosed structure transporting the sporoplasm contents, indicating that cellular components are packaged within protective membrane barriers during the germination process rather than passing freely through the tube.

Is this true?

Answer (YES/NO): NO